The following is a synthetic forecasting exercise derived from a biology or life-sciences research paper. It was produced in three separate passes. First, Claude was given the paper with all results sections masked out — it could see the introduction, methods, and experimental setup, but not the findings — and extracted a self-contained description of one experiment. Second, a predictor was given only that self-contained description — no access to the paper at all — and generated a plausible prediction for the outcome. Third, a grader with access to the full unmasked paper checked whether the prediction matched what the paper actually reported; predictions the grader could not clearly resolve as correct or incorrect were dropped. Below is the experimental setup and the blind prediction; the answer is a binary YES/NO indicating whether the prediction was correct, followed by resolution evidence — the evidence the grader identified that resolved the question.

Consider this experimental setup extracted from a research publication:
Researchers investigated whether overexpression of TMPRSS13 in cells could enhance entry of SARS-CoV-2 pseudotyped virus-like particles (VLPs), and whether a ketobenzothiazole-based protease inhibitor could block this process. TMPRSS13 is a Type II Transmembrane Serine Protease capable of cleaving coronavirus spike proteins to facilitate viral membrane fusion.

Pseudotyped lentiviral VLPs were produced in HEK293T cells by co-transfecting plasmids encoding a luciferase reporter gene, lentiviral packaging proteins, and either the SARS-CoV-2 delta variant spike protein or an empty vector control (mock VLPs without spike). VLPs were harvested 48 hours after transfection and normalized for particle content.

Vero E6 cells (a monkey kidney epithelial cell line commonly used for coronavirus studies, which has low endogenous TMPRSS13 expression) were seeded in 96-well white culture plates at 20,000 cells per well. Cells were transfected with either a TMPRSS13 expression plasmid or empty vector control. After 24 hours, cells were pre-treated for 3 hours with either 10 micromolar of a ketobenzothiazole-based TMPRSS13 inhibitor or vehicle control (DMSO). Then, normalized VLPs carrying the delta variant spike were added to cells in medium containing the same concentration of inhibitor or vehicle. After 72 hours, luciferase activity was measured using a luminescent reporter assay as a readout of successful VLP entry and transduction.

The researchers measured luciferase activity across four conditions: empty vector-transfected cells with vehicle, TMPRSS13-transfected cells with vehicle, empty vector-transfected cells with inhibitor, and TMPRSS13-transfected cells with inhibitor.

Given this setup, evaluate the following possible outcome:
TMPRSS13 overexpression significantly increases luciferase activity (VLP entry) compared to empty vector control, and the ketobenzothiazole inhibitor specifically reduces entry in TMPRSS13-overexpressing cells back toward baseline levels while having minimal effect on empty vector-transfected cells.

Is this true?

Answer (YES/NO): YES